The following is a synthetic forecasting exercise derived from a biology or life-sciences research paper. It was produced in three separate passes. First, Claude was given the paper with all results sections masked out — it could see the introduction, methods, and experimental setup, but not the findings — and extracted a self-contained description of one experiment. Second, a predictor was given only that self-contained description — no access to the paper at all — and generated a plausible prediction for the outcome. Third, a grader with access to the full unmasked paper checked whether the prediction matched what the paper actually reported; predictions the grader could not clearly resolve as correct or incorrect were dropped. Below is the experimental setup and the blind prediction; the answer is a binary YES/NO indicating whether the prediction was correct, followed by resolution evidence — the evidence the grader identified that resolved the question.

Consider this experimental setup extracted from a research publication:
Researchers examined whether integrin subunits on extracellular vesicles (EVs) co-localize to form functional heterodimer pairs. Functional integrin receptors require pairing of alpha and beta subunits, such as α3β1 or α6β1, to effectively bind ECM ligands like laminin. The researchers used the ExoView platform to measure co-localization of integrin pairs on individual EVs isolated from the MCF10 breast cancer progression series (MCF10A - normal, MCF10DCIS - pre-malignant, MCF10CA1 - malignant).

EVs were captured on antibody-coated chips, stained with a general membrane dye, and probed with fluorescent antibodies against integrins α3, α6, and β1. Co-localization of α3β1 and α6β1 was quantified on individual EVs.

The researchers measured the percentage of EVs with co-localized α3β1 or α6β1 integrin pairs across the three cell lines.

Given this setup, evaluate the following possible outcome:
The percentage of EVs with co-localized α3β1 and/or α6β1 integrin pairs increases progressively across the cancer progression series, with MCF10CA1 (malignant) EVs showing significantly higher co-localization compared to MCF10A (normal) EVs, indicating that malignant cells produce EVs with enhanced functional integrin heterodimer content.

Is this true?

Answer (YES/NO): YES